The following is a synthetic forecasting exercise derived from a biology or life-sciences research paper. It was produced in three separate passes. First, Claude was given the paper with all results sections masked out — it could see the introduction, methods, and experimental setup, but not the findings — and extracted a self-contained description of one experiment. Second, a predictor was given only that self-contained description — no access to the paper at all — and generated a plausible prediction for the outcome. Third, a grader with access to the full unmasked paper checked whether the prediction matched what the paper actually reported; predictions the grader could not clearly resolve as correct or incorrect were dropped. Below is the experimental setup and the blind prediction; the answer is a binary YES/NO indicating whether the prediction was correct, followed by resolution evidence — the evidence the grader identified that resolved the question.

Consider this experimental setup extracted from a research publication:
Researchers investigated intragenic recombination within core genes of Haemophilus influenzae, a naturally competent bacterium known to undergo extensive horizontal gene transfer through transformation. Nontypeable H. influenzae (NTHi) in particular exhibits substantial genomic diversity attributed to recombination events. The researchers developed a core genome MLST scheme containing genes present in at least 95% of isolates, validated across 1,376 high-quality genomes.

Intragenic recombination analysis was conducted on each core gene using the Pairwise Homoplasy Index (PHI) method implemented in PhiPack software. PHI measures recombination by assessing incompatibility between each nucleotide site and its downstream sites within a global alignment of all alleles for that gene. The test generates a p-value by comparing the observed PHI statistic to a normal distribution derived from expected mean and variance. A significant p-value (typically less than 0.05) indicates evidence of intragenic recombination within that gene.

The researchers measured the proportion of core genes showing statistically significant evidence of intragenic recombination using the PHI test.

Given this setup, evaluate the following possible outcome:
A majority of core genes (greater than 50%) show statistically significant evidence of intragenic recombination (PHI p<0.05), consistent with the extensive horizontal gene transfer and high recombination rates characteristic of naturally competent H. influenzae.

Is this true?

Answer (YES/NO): YES